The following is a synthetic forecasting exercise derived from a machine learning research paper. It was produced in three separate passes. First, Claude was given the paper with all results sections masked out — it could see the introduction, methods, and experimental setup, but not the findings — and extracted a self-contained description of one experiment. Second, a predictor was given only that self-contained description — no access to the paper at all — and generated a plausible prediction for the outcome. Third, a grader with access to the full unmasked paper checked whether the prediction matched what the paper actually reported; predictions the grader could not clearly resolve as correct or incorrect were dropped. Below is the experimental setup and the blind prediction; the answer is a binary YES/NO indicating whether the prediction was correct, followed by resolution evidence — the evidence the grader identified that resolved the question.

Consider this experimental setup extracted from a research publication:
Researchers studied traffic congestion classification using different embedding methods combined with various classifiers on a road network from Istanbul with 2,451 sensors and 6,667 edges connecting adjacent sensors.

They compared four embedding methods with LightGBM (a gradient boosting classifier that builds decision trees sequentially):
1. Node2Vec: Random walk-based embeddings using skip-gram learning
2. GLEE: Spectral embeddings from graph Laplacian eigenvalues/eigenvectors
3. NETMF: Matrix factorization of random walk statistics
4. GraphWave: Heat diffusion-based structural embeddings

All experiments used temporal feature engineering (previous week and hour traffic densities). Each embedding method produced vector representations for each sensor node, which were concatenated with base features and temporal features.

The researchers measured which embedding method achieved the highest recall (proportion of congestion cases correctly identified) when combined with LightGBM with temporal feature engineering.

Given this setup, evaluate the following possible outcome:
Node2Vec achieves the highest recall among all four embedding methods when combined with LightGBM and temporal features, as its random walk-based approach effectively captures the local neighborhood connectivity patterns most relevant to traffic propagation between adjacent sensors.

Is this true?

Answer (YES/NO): YES